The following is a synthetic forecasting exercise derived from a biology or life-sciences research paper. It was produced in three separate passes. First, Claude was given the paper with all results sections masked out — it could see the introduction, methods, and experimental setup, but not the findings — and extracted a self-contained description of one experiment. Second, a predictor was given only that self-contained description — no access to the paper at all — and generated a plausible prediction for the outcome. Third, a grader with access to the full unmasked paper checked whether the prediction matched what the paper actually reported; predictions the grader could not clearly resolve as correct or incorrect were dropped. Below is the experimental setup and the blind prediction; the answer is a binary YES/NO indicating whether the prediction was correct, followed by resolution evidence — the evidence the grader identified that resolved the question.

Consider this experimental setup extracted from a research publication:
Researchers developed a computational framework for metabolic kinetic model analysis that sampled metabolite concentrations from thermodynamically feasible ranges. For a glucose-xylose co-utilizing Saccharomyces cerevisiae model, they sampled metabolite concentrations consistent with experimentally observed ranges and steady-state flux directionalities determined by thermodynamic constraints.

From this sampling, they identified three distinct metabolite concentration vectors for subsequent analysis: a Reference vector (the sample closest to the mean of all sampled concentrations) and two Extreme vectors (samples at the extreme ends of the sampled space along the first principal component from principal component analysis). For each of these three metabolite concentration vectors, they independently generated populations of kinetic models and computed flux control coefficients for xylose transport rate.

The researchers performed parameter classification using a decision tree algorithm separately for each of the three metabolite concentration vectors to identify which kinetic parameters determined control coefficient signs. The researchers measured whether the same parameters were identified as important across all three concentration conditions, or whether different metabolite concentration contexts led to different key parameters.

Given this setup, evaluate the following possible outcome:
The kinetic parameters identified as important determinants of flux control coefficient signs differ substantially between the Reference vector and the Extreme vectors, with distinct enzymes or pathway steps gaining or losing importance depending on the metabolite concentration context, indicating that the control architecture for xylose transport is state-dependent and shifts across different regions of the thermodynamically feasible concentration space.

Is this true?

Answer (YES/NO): NO